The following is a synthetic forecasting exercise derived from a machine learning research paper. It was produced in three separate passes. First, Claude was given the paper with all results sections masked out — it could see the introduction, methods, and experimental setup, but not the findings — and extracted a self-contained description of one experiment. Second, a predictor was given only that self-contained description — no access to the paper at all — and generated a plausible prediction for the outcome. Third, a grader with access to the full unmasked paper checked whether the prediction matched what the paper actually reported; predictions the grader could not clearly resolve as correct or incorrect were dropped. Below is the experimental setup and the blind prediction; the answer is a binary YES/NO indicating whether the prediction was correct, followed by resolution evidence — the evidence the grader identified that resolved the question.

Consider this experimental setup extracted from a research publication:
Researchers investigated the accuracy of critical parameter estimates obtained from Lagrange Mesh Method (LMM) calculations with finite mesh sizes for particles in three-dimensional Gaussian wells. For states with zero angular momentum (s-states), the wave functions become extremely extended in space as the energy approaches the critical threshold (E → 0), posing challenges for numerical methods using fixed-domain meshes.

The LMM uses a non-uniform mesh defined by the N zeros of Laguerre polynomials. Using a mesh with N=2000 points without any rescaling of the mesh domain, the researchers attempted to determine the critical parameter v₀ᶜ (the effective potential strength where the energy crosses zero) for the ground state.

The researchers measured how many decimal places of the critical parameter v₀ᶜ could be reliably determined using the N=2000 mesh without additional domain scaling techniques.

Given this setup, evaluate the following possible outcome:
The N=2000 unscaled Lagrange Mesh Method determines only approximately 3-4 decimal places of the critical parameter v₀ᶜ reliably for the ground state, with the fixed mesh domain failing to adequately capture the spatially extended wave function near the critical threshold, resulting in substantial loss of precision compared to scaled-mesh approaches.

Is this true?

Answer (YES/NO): NO